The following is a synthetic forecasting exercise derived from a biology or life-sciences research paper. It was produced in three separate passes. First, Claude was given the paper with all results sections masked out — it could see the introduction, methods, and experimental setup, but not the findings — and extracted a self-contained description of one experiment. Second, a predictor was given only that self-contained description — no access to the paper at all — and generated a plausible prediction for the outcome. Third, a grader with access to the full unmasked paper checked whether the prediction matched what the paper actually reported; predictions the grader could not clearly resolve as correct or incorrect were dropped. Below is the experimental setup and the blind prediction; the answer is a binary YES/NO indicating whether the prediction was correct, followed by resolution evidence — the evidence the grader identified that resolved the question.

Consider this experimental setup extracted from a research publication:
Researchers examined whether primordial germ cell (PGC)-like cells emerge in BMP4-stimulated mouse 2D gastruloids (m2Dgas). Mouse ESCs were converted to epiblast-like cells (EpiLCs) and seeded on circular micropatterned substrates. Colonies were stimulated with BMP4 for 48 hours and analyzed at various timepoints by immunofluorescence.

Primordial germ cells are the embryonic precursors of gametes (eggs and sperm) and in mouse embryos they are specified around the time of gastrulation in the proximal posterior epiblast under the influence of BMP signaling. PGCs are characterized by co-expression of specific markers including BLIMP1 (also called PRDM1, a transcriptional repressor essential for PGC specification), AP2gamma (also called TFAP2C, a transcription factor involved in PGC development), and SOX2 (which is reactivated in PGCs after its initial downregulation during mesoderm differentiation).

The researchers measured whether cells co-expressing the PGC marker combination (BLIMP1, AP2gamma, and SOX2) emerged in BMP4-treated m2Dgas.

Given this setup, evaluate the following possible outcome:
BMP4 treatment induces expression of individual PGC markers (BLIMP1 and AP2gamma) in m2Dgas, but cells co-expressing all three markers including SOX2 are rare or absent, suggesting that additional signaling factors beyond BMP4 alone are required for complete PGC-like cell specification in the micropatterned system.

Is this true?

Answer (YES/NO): NO